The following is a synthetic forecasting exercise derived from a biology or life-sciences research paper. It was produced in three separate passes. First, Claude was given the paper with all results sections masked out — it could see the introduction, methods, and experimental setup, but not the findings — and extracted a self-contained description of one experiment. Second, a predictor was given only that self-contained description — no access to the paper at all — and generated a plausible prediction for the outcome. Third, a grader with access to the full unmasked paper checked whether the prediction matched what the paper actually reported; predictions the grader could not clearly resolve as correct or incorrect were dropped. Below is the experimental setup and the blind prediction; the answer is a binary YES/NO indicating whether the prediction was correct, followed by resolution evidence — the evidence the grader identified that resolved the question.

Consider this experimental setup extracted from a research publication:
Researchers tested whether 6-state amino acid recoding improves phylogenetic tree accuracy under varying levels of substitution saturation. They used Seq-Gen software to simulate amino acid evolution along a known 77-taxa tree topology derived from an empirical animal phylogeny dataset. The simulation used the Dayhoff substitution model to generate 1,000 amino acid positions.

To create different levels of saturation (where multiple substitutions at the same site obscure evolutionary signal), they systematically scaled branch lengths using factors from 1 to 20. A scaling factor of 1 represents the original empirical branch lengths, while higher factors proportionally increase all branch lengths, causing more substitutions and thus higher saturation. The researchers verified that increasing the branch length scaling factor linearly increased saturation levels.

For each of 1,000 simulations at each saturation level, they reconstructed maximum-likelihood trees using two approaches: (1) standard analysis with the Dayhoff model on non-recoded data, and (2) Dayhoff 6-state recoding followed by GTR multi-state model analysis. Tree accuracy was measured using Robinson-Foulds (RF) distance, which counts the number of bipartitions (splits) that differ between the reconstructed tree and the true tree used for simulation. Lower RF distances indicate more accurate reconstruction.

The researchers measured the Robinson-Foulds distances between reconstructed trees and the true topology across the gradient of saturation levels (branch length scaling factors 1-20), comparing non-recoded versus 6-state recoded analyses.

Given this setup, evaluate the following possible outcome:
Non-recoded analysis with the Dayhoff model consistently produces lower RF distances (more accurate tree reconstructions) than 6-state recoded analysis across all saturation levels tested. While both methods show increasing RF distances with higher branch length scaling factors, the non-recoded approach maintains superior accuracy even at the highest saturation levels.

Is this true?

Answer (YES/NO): YES